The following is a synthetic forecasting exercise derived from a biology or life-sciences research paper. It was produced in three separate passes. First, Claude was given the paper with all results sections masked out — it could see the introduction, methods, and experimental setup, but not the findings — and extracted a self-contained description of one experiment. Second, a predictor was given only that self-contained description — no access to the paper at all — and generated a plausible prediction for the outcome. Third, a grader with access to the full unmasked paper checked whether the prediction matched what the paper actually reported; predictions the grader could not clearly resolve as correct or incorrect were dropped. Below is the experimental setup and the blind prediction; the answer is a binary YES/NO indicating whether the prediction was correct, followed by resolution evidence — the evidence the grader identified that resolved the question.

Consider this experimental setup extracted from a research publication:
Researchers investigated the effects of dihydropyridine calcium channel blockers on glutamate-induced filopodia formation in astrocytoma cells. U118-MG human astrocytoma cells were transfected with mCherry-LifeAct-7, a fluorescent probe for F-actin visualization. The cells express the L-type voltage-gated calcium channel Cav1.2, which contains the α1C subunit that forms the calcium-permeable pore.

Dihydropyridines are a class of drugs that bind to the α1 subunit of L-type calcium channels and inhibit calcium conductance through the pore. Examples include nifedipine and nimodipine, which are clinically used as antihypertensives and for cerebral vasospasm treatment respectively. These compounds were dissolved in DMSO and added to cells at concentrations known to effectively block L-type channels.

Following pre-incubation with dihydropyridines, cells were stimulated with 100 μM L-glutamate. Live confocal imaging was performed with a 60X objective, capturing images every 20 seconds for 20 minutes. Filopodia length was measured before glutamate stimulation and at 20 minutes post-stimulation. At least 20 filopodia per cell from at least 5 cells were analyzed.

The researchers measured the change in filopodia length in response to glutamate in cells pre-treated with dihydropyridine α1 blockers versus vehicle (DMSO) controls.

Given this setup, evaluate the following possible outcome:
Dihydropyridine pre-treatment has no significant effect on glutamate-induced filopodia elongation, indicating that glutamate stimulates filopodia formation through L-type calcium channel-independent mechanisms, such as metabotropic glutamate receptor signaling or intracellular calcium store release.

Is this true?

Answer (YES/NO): NO